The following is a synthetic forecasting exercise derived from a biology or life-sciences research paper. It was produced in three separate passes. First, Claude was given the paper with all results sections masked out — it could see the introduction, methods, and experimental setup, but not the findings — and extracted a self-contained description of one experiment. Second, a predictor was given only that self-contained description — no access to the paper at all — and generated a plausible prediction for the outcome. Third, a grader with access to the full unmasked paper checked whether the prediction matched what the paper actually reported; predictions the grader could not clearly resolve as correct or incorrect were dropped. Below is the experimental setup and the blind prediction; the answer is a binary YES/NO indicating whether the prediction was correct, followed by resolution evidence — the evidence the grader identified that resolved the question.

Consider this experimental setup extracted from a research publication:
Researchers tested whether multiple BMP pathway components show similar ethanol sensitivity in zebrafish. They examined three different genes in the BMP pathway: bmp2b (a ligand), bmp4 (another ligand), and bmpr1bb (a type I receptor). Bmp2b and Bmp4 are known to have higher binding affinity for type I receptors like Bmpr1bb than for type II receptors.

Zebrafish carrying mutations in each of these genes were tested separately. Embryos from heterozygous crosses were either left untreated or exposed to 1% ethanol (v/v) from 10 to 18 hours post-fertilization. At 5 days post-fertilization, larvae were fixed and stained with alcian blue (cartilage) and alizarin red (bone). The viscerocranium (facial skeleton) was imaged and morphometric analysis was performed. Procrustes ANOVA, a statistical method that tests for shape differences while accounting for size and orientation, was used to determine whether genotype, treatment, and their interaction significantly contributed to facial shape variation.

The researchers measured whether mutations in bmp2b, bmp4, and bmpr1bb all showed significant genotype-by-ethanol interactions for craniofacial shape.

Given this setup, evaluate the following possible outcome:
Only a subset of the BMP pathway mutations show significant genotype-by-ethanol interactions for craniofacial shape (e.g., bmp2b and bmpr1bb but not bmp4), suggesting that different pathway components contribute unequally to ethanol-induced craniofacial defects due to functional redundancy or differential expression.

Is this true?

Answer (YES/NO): NO